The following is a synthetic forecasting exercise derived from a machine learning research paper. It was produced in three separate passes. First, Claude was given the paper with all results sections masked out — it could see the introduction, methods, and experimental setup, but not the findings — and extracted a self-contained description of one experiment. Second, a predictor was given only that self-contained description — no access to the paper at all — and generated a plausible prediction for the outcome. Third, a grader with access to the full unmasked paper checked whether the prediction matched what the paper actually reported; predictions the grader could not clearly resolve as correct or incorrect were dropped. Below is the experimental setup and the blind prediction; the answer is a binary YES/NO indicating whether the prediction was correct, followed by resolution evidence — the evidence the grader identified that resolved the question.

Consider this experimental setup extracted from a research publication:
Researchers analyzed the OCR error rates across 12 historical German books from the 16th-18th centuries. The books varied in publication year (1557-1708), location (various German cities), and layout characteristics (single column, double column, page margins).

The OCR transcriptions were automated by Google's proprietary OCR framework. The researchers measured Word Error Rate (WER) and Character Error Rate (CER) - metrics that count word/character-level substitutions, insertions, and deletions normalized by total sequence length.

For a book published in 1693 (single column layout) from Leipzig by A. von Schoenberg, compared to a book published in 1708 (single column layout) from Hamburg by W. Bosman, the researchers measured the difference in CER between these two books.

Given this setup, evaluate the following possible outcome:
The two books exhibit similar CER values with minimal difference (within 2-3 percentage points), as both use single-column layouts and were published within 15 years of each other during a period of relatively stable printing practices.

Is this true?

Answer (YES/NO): NO